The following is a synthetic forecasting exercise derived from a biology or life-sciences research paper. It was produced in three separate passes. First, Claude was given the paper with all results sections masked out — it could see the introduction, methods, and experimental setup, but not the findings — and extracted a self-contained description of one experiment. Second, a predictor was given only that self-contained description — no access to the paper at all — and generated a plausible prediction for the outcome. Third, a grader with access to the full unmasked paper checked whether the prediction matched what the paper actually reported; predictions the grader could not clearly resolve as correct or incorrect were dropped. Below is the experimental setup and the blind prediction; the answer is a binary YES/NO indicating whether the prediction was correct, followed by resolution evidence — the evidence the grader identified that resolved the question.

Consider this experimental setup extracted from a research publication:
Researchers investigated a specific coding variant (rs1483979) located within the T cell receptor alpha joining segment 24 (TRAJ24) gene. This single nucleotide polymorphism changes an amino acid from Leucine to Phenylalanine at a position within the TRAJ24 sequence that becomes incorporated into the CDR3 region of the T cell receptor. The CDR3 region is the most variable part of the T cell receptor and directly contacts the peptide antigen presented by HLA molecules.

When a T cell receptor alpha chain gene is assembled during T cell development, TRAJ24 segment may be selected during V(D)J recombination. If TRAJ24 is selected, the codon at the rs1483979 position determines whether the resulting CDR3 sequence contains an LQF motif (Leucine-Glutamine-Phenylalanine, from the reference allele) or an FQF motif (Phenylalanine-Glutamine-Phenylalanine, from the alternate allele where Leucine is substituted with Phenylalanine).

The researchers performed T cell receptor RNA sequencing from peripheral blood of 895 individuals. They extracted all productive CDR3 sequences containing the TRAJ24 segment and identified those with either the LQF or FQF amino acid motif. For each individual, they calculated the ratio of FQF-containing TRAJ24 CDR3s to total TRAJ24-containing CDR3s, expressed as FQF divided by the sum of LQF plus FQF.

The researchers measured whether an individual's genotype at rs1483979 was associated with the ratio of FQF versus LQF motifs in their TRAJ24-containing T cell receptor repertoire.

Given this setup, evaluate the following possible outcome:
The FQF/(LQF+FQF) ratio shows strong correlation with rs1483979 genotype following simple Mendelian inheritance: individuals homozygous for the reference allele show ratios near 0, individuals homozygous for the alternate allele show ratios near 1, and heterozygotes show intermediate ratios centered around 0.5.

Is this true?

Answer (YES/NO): NO